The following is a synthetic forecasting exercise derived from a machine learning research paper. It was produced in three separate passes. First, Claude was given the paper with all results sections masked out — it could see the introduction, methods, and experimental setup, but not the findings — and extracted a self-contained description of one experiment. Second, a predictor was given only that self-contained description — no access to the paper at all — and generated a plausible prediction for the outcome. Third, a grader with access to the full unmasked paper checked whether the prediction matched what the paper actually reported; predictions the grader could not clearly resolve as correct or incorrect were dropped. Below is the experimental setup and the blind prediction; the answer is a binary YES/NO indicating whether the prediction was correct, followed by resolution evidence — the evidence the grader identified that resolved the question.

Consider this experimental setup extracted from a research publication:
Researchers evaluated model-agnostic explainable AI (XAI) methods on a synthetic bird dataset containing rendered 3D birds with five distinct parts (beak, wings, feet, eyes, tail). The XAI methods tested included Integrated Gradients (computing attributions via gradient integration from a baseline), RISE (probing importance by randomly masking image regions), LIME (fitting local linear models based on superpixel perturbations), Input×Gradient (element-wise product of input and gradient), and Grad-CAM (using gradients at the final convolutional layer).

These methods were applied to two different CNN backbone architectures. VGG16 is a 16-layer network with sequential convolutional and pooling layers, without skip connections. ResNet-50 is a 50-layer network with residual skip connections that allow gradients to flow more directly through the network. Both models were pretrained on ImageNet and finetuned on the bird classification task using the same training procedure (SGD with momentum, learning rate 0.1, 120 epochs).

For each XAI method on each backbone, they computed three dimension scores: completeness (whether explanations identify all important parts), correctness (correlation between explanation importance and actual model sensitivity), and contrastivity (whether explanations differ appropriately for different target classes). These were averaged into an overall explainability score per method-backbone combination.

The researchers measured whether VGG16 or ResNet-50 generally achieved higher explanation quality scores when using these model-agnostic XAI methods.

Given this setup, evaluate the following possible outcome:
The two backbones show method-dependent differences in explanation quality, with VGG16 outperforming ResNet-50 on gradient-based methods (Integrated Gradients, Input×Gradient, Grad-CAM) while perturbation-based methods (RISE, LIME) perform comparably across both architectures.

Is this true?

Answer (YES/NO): NO